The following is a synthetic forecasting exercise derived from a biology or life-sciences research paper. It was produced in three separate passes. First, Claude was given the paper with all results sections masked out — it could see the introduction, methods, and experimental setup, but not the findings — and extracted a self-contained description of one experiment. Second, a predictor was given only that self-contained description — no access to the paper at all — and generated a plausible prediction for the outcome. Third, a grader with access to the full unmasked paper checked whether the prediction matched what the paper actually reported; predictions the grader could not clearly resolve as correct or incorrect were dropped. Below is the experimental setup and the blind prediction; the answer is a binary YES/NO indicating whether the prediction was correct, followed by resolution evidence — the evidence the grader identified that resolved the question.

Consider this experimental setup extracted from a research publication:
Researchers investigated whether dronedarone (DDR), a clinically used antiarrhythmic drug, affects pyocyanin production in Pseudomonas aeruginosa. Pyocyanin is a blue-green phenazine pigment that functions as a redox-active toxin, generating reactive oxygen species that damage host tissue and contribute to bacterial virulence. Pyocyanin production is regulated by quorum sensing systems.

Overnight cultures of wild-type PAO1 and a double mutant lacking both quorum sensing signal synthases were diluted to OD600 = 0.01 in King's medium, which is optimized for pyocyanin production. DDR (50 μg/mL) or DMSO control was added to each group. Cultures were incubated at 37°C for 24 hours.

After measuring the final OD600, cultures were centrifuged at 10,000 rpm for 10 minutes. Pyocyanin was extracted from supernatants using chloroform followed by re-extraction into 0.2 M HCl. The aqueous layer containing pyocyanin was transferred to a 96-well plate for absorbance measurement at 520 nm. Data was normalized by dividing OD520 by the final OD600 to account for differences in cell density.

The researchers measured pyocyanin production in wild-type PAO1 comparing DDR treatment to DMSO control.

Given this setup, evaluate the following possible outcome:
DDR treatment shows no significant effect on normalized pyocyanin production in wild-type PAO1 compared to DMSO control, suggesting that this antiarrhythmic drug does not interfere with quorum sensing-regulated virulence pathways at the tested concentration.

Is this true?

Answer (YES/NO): NO